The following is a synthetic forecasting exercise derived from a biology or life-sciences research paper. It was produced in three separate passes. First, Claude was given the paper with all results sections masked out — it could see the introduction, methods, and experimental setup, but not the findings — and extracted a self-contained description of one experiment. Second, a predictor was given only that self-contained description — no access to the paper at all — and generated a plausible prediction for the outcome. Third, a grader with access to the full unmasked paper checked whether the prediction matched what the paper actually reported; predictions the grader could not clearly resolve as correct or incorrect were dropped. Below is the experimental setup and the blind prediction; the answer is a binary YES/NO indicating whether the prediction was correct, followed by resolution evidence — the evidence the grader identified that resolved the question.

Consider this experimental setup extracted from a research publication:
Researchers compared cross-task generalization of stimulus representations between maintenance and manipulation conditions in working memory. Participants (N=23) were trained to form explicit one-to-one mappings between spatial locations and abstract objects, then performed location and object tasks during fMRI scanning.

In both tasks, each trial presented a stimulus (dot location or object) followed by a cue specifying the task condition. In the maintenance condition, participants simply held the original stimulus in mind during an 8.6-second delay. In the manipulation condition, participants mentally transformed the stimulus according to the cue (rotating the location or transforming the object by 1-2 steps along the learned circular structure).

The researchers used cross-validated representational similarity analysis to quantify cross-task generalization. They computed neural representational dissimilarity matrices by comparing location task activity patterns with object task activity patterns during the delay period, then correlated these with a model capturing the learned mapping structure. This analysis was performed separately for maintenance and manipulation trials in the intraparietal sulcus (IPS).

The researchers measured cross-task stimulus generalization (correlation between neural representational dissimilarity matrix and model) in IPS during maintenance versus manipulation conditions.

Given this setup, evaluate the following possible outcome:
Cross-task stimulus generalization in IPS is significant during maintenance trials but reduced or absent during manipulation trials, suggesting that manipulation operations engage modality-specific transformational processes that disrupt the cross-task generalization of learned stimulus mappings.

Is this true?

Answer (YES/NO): NO